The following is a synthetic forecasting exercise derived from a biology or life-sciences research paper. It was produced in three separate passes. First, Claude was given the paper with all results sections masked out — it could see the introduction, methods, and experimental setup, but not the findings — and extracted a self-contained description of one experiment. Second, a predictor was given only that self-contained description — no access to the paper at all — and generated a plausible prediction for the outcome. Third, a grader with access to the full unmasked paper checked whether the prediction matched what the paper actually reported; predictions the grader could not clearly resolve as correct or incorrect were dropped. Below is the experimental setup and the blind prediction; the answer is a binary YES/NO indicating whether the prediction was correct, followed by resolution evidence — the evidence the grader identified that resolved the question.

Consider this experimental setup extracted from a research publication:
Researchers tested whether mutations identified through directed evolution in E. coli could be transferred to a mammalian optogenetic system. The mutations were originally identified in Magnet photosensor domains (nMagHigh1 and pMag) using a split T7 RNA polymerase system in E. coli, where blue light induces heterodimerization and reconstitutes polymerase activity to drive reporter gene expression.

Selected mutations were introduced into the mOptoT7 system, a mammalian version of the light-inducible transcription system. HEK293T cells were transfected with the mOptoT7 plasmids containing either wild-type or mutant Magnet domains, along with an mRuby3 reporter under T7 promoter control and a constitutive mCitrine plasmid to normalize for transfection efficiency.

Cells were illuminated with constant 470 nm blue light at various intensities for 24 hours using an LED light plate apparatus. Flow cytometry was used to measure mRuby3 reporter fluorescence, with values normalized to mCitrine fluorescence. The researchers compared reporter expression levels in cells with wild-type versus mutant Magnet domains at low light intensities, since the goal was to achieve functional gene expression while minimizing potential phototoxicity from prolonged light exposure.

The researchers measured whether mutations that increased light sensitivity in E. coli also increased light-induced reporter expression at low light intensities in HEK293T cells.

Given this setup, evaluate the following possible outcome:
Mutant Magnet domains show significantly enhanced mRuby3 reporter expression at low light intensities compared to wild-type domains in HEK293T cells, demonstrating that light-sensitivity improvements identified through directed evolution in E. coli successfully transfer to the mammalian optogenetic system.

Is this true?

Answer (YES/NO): YES